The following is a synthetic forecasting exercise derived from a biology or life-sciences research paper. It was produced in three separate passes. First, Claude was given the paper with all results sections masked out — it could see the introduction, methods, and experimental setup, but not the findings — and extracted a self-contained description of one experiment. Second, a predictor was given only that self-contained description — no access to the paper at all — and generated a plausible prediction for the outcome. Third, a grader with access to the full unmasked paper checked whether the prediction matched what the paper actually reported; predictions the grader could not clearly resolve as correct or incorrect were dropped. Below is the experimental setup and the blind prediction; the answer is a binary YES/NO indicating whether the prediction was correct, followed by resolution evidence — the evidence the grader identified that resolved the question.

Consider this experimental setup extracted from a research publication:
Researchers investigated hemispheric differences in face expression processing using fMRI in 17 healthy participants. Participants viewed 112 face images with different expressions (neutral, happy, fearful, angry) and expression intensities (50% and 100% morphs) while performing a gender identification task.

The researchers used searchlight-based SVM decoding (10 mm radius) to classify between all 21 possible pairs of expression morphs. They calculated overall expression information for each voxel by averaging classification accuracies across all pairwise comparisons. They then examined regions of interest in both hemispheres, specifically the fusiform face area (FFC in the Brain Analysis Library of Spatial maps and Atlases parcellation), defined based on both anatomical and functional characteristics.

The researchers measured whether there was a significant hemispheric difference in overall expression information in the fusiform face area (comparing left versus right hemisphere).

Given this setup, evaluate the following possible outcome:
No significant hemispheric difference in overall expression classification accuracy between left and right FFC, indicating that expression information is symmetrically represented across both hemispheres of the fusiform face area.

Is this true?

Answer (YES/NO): YES